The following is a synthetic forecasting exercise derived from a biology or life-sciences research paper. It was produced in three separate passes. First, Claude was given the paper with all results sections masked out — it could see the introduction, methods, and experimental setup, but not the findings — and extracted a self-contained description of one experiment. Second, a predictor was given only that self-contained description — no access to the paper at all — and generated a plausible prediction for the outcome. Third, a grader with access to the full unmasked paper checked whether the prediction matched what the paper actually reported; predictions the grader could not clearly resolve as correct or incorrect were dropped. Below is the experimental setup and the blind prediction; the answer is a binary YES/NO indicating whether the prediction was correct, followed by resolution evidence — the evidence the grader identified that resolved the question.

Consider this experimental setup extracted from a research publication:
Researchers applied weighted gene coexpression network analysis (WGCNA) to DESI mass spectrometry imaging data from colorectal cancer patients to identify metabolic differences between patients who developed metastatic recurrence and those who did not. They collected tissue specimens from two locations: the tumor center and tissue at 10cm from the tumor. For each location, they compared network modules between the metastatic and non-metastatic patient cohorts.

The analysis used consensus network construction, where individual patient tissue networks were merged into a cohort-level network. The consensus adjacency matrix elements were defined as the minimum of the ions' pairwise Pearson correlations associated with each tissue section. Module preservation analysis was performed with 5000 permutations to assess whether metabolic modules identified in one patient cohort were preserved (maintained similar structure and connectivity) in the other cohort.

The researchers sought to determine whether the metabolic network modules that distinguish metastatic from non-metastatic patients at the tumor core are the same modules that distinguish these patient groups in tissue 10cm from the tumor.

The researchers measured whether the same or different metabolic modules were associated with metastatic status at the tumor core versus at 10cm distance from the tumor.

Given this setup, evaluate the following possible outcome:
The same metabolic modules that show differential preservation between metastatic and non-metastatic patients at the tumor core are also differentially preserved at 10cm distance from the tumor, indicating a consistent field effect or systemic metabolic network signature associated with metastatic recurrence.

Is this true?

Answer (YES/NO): NO